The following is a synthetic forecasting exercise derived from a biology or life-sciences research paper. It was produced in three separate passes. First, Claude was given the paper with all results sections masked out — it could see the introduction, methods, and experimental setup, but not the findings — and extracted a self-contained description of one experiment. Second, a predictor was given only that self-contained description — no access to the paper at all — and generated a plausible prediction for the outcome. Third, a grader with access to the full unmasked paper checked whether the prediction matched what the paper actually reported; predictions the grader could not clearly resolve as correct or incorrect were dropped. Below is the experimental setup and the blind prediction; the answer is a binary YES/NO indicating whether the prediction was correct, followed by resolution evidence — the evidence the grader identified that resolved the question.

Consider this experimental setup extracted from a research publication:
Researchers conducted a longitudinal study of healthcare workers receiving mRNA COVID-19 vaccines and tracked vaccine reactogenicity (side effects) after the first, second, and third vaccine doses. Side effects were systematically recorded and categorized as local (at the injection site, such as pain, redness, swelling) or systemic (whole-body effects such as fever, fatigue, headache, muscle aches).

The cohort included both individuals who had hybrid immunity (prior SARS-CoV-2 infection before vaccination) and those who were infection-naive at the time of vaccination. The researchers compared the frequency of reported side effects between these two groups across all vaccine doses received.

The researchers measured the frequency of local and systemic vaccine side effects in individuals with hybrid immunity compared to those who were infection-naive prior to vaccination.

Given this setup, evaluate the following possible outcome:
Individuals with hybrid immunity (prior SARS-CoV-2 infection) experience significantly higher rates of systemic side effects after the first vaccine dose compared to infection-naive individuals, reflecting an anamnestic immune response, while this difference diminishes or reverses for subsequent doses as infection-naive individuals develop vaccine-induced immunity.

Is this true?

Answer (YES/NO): YES